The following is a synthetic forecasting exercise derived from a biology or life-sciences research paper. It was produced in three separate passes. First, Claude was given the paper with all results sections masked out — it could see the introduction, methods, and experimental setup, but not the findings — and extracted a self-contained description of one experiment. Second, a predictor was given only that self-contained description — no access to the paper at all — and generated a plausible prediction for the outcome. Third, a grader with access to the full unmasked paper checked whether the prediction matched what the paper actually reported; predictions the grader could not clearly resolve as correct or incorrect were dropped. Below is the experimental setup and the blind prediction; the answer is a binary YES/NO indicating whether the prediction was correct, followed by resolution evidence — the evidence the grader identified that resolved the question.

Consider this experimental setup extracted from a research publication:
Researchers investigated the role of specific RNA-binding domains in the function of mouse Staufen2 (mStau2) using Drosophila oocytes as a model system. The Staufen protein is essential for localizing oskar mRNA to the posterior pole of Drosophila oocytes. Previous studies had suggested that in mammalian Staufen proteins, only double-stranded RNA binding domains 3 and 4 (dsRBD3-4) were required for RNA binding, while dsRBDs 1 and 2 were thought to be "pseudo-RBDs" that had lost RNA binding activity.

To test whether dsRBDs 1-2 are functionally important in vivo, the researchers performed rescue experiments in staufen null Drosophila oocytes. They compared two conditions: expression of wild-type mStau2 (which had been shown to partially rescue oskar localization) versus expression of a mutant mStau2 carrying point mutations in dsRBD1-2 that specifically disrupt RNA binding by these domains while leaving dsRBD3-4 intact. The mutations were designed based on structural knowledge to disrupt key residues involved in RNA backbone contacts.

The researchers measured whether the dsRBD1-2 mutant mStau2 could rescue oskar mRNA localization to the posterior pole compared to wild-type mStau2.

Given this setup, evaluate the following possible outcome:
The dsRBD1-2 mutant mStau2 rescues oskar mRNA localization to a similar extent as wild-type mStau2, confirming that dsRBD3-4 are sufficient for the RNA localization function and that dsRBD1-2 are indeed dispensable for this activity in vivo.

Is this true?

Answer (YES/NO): NO